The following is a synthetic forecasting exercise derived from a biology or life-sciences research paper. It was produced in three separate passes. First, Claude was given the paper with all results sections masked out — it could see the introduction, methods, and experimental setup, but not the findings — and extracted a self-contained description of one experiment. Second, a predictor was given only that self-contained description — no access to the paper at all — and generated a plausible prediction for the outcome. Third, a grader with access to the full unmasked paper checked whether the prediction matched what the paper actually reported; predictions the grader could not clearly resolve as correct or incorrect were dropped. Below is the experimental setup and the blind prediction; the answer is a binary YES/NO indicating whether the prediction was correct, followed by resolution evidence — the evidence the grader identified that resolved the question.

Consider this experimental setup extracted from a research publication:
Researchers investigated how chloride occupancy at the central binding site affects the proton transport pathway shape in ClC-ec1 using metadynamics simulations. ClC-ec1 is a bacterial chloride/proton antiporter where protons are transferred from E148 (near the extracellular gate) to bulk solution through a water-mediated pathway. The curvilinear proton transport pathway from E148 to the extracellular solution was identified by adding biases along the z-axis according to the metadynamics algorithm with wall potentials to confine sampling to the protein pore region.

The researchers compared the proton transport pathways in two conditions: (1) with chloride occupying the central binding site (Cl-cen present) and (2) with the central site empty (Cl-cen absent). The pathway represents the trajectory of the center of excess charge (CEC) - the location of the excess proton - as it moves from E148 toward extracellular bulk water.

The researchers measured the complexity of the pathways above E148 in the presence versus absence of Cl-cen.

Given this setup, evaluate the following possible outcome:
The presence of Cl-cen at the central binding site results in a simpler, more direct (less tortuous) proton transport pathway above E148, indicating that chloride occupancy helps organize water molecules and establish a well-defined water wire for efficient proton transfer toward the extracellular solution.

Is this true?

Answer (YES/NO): YES